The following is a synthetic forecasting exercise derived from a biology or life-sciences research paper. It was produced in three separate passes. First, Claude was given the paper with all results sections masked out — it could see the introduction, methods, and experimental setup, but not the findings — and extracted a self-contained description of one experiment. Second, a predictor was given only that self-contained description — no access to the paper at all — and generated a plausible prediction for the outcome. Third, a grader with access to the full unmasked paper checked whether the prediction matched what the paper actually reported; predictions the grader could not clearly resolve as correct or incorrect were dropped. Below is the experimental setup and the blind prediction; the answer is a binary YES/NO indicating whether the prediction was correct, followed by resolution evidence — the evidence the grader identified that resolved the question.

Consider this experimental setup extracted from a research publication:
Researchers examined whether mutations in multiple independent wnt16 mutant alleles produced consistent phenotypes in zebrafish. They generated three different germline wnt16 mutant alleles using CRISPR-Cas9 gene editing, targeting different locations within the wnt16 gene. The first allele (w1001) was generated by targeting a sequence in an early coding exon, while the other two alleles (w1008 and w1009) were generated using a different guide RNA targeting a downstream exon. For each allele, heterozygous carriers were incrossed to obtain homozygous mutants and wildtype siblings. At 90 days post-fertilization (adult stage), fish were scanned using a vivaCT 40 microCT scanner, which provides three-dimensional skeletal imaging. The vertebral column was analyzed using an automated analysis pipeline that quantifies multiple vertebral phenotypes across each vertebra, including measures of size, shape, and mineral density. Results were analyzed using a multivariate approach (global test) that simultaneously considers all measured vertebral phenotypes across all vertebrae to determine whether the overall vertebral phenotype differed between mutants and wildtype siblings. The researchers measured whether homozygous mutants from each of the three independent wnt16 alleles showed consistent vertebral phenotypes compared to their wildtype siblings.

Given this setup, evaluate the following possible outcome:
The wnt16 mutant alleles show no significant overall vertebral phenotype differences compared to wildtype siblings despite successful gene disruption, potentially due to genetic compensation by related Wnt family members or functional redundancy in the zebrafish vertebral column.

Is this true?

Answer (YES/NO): NO